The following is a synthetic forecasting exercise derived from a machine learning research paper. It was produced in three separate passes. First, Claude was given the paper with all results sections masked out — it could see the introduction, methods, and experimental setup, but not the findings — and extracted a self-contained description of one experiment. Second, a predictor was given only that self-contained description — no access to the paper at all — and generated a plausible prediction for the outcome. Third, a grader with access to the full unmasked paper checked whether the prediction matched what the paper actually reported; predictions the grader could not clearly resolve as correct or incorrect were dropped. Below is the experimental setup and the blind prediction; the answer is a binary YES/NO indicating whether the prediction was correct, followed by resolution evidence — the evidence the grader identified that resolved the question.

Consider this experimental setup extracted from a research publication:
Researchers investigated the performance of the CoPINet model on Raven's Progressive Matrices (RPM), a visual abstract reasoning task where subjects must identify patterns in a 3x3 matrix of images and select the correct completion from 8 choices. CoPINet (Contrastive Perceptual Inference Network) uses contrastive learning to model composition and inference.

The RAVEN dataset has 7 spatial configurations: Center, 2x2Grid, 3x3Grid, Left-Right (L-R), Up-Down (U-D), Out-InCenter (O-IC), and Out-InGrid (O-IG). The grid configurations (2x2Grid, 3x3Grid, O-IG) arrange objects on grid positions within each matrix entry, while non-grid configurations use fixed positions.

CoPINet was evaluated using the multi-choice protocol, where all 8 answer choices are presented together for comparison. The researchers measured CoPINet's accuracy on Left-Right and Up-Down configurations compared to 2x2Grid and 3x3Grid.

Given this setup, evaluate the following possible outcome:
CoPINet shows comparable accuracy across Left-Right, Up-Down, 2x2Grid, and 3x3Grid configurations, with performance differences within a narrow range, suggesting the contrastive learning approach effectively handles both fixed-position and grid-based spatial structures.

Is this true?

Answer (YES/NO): NO